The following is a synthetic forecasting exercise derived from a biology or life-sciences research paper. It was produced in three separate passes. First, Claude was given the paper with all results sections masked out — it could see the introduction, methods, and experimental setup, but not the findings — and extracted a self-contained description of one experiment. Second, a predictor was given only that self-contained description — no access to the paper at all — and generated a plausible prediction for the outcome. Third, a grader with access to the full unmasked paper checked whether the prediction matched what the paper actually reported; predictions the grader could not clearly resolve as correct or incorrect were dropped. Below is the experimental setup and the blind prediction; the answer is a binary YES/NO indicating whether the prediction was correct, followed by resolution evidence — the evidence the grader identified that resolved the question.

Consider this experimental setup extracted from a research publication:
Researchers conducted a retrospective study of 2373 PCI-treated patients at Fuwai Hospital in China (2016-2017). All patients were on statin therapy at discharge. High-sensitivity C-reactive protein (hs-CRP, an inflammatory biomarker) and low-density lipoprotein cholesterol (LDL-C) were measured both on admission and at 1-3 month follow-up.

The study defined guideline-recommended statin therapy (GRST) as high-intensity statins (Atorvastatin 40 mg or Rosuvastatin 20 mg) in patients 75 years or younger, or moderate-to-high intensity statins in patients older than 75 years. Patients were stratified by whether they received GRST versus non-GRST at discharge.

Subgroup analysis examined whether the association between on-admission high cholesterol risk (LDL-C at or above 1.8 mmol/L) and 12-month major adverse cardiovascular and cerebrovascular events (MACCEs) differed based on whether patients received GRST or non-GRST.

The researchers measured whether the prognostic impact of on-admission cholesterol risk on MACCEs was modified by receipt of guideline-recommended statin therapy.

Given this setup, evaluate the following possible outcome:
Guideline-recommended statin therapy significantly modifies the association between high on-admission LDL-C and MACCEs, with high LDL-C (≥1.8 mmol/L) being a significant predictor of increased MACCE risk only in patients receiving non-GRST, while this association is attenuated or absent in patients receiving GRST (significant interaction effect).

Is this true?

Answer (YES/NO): NO